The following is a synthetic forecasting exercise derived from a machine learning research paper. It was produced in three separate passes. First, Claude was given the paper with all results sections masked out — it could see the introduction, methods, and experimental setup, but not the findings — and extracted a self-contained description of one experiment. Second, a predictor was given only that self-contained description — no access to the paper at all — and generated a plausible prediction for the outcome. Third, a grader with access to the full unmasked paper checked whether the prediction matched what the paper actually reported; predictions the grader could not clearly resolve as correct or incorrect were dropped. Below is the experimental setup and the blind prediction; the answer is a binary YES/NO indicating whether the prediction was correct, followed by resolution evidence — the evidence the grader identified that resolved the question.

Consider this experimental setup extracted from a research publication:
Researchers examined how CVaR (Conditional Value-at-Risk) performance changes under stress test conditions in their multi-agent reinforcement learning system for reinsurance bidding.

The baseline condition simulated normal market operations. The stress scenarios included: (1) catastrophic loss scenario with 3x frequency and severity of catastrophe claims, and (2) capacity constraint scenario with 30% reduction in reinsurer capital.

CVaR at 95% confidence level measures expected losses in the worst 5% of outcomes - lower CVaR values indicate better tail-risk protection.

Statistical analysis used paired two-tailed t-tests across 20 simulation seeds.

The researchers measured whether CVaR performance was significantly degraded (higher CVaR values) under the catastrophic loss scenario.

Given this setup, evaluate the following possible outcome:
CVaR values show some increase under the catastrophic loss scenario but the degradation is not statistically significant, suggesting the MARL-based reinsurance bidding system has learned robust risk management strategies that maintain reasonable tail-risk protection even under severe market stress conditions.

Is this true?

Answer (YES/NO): NO